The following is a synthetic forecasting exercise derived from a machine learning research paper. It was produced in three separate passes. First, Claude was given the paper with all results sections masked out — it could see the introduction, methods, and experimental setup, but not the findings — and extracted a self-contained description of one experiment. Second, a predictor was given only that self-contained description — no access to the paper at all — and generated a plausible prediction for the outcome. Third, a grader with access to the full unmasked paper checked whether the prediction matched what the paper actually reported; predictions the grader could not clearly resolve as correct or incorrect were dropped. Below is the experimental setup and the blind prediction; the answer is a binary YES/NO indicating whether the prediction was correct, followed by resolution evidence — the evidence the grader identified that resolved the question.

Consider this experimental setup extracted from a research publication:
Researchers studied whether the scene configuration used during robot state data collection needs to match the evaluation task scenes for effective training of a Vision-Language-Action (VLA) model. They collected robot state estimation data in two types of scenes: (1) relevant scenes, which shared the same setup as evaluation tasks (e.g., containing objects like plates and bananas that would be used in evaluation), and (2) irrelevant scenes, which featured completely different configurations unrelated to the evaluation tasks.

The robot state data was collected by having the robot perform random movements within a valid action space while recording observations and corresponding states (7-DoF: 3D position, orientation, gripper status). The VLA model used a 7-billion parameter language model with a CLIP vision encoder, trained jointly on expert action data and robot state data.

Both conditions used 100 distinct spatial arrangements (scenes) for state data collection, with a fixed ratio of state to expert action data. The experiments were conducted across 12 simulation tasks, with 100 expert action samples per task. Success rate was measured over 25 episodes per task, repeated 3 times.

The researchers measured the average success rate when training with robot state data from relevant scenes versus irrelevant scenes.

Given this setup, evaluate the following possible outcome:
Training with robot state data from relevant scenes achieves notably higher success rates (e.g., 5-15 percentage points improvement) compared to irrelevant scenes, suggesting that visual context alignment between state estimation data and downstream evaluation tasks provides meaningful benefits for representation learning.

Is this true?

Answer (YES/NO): NO